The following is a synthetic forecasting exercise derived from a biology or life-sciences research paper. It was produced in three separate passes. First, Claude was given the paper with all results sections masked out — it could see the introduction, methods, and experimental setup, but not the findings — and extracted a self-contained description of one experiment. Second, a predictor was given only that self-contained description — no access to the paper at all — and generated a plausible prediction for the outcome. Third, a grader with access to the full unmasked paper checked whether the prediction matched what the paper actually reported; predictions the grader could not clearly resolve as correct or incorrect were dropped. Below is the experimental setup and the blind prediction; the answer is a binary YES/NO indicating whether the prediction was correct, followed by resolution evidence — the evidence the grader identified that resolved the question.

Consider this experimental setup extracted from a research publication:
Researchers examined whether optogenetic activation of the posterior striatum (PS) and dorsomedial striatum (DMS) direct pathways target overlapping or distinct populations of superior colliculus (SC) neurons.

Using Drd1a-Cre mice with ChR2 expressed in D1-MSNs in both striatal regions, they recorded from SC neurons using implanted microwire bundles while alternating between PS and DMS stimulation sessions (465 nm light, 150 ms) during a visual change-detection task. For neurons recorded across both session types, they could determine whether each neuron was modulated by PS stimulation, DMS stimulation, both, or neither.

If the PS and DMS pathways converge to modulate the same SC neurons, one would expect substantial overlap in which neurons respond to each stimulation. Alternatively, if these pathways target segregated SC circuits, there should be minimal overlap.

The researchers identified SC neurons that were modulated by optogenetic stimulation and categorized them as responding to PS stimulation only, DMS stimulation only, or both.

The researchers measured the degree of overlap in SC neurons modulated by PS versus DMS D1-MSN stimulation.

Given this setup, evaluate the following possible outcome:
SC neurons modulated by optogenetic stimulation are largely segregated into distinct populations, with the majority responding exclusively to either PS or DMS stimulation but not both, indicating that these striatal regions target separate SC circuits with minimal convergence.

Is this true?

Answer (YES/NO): NO